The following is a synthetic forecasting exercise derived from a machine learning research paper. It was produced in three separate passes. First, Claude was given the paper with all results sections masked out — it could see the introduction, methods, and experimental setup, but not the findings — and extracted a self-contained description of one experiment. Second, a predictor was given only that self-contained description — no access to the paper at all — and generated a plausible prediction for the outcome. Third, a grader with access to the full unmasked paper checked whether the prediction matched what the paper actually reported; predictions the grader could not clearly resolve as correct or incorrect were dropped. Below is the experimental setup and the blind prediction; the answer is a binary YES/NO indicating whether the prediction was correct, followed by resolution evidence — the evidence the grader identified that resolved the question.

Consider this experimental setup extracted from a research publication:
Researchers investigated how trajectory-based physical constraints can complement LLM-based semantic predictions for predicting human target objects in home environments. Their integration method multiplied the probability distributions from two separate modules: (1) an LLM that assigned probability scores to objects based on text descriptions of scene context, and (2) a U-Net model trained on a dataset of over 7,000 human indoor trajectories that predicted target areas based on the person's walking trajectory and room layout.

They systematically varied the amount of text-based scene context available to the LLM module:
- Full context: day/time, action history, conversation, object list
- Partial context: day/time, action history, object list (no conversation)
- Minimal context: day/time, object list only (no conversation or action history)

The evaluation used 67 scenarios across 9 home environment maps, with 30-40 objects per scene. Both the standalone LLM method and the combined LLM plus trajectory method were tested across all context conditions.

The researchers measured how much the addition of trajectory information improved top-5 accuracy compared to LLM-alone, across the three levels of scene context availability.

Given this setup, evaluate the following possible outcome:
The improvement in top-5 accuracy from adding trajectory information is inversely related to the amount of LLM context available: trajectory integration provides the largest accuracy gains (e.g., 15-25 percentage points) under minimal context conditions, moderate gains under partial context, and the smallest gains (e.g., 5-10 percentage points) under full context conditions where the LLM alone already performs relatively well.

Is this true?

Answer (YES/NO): NO